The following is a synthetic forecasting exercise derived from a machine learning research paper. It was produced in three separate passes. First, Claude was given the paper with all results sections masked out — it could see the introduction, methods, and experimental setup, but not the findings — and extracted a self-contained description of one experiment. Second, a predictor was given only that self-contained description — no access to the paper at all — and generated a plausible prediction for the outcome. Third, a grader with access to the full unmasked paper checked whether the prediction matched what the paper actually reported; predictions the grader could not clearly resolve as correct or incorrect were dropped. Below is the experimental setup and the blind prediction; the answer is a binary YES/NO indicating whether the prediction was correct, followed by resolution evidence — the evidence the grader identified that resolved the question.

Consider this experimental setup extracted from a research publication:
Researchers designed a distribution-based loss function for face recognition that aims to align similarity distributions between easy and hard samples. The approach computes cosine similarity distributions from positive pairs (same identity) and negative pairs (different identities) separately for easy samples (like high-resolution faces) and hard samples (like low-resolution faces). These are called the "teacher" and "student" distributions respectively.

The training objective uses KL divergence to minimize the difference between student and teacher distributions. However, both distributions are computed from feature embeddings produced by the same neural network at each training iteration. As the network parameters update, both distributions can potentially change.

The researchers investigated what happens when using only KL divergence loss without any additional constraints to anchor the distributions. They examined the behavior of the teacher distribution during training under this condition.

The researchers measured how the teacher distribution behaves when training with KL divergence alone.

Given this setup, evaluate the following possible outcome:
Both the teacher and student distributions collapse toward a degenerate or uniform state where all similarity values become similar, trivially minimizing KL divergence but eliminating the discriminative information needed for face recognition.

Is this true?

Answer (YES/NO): NO